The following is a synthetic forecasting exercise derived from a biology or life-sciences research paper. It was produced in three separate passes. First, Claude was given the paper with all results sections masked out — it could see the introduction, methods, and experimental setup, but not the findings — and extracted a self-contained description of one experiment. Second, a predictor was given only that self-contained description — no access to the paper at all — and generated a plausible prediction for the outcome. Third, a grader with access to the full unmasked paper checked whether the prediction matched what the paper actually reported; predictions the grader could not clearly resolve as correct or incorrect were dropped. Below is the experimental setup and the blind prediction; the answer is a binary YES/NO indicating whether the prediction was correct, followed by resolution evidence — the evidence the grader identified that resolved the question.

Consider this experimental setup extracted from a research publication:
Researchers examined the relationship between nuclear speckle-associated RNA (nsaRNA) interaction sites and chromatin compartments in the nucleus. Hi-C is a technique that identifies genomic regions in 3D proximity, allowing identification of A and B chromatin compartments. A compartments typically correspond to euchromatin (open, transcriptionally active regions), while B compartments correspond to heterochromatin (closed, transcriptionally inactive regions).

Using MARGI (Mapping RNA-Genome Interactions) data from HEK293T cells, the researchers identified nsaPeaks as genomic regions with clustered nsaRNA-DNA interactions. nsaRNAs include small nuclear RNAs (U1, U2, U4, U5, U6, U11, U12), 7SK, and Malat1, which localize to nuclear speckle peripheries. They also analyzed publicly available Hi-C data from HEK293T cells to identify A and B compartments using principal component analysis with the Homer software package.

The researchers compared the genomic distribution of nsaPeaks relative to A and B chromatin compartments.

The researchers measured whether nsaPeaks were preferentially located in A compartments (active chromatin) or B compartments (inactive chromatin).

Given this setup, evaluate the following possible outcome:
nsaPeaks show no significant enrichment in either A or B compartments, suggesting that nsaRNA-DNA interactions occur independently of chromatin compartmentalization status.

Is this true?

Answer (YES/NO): NO